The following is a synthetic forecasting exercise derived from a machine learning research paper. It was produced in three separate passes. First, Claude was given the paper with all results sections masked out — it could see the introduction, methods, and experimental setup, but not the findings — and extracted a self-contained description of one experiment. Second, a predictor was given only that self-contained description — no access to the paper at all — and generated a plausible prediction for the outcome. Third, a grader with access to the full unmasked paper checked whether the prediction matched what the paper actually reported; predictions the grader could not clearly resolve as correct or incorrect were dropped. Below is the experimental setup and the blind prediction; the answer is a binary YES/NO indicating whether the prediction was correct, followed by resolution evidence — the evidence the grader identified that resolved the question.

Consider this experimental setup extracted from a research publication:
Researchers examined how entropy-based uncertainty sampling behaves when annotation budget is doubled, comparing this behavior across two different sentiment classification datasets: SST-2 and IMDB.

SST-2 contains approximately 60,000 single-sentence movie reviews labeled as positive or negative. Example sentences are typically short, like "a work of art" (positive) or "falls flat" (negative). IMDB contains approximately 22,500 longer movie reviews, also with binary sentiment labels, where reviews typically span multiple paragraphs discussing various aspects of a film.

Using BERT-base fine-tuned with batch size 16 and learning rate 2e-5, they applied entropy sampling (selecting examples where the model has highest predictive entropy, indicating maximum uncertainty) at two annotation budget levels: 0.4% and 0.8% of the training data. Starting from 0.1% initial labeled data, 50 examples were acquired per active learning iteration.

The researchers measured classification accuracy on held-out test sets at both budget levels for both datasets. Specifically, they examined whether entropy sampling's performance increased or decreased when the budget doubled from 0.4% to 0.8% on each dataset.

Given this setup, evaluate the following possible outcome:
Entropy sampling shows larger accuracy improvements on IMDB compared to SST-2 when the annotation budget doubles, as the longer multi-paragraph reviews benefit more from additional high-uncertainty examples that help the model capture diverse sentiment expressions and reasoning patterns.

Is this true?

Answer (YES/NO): YES